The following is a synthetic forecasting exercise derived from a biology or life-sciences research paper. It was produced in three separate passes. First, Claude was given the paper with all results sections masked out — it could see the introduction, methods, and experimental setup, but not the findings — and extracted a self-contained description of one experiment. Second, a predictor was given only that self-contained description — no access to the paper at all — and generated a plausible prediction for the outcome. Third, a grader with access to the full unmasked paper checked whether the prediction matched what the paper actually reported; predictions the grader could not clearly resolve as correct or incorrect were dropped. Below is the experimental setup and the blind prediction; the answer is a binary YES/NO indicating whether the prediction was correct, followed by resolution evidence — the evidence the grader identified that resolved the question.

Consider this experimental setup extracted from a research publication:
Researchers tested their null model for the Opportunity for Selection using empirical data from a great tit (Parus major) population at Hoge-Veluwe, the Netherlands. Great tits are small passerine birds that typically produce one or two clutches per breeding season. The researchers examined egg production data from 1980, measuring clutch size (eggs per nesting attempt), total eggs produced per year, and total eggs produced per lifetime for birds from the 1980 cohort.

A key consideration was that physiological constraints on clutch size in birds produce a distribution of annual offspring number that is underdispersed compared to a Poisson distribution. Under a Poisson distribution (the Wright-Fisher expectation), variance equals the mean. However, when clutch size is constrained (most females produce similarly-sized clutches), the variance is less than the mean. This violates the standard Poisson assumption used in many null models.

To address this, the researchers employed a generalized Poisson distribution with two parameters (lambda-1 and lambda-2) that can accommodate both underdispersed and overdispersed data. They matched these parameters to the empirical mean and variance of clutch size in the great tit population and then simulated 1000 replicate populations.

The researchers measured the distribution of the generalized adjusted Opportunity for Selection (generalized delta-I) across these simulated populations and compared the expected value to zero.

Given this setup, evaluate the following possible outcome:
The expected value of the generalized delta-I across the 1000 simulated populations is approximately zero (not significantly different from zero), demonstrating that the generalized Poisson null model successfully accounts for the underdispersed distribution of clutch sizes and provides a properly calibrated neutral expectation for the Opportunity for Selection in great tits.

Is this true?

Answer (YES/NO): YES